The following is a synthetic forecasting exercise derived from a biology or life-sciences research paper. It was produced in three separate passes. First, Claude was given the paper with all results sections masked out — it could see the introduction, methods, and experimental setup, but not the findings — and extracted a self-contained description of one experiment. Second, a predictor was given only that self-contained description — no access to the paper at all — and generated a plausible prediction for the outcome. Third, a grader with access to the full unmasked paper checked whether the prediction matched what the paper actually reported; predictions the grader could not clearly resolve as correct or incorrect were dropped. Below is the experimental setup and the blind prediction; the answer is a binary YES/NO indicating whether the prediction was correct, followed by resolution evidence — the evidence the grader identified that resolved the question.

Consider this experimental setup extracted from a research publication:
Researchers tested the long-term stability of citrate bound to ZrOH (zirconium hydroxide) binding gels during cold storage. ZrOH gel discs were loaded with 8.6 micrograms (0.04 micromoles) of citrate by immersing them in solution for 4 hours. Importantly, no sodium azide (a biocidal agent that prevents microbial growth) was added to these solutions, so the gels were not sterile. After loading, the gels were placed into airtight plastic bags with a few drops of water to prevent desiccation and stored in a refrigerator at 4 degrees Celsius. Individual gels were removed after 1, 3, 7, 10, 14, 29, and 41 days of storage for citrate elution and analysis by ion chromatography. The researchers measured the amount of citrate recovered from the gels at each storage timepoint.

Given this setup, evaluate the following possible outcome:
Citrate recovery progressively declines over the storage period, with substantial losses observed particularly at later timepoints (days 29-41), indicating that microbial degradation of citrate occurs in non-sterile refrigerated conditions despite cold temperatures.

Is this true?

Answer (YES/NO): NO